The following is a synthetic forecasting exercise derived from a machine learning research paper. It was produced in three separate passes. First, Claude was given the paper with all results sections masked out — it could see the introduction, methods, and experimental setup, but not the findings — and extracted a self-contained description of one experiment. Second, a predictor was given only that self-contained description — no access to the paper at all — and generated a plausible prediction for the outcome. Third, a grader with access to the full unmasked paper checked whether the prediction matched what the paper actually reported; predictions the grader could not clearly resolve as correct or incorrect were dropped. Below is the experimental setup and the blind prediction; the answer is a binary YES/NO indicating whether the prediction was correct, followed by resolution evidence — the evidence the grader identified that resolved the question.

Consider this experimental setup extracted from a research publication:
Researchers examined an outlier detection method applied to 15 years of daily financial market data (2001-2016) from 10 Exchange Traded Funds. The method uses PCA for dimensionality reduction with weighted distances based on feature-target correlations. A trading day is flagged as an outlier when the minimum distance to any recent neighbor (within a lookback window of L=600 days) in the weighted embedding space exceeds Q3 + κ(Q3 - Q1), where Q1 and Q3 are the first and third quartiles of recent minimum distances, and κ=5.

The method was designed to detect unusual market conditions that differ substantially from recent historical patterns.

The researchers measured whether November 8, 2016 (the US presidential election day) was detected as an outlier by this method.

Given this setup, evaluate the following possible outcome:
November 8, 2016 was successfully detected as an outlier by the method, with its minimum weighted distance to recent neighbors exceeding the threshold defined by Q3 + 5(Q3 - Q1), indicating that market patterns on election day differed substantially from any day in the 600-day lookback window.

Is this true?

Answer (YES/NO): YES